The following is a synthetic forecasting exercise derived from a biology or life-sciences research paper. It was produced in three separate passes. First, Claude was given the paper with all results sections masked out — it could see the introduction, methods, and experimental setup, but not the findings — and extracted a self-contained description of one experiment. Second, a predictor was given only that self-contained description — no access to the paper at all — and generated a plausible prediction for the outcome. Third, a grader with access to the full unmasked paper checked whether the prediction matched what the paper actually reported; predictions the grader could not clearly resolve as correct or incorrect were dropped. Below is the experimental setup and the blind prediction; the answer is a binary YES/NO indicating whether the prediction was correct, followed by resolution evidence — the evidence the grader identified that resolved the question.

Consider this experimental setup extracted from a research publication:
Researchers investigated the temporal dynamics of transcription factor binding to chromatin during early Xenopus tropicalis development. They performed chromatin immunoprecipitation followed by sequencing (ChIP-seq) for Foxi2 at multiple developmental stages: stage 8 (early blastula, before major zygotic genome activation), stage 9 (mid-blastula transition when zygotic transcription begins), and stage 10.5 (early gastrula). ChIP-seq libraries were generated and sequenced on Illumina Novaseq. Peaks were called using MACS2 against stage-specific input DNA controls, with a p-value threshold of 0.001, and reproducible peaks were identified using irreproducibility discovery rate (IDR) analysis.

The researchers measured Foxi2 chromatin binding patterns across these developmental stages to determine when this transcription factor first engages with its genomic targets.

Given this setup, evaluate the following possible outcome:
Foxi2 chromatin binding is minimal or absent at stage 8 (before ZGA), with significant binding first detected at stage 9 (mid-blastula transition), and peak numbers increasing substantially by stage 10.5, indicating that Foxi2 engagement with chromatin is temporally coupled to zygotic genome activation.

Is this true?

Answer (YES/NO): NO